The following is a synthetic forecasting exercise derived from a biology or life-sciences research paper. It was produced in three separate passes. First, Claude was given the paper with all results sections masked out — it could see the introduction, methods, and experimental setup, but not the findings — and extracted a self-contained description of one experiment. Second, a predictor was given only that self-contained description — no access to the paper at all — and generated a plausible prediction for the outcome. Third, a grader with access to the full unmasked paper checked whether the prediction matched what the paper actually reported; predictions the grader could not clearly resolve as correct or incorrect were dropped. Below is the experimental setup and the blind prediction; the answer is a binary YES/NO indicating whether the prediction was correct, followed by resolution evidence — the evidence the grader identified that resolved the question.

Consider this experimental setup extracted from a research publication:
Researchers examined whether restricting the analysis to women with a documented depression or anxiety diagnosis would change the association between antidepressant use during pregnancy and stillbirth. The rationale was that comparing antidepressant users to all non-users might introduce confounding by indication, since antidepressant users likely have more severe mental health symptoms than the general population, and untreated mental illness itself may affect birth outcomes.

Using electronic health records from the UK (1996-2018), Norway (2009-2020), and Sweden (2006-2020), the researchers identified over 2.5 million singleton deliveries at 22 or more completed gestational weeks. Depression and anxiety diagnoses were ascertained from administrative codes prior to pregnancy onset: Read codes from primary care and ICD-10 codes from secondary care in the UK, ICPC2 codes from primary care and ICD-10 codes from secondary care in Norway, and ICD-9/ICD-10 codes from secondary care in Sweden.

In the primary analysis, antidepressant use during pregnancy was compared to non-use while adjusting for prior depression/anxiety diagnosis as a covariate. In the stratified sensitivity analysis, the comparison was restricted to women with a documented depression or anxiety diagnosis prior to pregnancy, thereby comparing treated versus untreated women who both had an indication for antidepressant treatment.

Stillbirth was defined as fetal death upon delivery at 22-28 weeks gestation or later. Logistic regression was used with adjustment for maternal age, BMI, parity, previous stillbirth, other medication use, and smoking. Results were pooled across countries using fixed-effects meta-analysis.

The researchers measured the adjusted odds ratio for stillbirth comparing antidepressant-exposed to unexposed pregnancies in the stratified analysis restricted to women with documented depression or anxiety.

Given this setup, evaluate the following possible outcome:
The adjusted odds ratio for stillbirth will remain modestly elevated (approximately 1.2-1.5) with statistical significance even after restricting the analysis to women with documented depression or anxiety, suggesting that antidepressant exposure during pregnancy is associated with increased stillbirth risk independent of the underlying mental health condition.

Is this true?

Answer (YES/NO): NO